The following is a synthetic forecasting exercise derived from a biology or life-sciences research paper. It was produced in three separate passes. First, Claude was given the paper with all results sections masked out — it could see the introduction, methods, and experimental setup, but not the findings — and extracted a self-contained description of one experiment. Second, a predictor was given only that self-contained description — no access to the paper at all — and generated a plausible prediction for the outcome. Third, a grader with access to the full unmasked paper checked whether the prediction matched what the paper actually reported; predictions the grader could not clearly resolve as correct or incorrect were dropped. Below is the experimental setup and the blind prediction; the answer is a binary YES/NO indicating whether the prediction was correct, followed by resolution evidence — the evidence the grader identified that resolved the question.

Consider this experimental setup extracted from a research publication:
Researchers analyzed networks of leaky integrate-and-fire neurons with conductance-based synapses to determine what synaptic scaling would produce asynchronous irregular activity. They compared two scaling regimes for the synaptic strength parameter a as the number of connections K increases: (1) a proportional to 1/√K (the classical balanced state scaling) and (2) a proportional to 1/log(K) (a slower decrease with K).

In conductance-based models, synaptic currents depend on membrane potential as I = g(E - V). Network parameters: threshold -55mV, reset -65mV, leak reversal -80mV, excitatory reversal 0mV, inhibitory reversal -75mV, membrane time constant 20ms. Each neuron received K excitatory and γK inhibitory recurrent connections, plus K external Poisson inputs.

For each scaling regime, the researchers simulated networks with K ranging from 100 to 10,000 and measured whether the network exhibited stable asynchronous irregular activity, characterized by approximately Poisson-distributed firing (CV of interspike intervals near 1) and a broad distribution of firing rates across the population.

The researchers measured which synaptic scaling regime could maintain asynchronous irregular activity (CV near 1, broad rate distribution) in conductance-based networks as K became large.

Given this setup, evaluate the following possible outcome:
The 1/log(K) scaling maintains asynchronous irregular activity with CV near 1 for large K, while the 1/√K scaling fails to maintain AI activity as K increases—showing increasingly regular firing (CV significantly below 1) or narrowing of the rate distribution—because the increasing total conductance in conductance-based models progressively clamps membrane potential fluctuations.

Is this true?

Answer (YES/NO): NO